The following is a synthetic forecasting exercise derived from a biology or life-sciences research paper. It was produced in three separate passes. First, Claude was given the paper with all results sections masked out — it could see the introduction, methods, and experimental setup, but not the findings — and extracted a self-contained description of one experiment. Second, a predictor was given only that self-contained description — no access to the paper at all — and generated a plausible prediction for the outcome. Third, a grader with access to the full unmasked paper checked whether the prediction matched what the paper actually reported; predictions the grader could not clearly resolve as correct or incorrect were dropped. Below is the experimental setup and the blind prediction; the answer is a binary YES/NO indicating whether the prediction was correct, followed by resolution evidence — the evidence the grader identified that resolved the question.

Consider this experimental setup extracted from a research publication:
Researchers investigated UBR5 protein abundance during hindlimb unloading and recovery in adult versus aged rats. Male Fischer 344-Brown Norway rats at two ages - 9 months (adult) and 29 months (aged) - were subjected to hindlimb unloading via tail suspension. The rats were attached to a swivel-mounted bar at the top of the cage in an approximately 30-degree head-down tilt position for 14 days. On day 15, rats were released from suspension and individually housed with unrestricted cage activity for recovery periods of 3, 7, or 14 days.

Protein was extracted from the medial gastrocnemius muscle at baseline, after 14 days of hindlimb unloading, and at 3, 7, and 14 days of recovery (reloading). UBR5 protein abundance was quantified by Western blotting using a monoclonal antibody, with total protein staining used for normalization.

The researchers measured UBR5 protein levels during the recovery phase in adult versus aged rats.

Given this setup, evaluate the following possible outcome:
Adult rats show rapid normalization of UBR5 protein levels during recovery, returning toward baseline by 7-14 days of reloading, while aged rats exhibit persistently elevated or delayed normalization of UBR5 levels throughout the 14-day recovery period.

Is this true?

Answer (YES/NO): NO